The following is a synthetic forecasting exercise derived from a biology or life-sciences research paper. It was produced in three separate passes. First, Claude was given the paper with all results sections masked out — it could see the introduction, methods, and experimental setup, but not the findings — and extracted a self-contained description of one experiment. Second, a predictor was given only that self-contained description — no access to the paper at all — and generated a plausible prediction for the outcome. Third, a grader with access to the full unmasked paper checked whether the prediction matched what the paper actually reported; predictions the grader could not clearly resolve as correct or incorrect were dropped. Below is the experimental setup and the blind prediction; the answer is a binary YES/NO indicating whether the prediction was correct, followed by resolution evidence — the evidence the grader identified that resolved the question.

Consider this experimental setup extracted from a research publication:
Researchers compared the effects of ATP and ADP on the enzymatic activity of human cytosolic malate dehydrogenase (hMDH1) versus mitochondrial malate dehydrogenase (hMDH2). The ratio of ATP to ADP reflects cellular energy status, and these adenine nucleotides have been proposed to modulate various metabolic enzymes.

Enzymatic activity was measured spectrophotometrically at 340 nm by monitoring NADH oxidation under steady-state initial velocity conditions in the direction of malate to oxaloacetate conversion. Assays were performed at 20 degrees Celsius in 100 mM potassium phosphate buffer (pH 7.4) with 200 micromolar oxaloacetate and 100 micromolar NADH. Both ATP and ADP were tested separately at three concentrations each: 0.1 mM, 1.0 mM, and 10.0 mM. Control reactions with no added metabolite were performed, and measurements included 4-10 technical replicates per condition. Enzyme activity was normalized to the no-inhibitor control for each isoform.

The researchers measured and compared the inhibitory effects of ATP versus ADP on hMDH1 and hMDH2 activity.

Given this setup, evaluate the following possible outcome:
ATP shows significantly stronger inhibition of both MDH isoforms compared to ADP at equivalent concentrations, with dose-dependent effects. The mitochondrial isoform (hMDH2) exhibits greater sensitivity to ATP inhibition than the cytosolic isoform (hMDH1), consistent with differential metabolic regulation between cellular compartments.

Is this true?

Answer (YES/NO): NO